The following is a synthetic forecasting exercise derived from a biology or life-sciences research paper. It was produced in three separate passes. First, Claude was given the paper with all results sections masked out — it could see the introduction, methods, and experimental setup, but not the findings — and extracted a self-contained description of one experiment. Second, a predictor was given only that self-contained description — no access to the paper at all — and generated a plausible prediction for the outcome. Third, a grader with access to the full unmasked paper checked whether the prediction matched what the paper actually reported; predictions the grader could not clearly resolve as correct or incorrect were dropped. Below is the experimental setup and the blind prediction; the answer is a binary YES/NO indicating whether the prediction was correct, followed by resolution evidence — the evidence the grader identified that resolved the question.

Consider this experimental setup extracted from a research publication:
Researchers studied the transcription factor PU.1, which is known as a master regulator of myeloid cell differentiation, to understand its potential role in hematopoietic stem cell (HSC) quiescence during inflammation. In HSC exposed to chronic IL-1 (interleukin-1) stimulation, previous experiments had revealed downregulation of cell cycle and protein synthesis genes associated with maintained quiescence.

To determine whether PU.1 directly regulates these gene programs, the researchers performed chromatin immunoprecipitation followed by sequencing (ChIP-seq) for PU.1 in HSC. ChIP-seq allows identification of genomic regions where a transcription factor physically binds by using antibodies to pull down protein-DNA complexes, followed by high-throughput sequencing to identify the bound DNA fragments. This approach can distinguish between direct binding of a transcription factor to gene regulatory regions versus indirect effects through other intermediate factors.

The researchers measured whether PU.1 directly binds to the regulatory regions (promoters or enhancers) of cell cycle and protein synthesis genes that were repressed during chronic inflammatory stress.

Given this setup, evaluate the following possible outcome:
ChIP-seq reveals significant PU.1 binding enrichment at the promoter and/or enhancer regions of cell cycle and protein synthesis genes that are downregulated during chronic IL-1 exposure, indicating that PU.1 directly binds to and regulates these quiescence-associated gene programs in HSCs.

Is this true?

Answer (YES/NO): YES